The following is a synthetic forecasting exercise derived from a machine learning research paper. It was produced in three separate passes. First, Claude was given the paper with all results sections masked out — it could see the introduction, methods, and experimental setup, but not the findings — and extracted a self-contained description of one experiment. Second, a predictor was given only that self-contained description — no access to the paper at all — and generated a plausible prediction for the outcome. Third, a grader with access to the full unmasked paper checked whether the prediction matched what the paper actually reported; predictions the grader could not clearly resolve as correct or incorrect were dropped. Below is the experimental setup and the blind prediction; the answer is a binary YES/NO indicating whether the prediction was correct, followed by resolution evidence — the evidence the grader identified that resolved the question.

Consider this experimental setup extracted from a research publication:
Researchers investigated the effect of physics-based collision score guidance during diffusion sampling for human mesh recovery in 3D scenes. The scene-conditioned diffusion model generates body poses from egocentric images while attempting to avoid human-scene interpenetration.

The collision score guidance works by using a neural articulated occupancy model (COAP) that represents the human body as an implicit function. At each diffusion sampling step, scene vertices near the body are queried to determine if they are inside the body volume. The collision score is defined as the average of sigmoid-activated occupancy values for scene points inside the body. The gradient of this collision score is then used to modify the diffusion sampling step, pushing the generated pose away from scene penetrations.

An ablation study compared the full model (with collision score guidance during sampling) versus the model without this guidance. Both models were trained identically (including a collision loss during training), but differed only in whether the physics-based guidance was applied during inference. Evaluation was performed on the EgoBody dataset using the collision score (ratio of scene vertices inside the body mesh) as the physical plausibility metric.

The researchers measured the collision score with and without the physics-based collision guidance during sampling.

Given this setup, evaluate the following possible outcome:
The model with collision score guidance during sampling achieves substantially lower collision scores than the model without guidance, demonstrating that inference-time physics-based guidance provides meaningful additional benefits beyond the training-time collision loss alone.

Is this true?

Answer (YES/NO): YES